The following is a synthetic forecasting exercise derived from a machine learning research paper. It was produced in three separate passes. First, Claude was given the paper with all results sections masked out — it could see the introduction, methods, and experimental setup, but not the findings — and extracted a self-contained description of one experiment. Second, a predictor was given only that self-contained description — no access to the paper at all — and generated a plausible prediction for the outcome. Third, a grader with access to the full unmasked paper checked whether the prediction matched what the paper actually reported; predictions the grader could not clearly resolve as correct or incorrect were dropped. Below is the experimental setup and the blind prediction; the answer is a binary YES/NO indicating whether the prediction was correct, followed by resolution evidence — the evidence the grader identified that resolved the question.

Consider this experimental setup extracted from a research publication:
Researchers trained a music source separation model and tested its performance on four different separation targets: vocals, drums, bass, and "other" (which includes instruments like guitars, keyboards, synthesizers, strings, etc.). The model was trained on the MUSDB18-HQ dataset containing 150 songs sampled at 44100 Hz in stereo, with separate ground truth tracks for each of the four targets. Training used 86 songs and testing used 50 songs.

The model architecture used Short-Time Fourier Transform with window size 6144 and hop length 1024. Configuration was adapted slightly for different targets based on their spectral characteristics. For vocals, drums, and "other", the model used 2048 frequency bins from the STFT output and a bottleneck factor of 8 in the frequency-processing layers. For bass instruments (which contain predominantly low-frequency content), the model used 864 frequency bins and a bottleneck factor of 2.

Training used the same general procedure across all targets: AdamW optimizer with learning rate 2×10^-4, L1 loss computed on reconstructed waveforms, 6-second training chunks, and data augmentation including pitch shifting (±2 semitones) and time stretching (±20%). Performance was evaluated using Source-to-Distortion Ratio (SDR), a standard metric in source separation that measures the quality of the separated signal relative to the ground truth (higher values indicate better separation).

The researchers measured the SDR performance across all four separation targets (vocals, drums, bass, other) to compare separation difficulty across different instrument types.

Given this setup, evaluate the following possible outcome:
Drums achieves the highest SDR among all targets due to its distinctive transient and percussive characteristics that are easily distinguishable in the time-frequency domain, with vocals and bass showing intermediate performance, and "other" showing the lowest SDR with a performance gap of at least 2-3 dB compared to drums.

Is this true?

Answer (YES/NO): NO